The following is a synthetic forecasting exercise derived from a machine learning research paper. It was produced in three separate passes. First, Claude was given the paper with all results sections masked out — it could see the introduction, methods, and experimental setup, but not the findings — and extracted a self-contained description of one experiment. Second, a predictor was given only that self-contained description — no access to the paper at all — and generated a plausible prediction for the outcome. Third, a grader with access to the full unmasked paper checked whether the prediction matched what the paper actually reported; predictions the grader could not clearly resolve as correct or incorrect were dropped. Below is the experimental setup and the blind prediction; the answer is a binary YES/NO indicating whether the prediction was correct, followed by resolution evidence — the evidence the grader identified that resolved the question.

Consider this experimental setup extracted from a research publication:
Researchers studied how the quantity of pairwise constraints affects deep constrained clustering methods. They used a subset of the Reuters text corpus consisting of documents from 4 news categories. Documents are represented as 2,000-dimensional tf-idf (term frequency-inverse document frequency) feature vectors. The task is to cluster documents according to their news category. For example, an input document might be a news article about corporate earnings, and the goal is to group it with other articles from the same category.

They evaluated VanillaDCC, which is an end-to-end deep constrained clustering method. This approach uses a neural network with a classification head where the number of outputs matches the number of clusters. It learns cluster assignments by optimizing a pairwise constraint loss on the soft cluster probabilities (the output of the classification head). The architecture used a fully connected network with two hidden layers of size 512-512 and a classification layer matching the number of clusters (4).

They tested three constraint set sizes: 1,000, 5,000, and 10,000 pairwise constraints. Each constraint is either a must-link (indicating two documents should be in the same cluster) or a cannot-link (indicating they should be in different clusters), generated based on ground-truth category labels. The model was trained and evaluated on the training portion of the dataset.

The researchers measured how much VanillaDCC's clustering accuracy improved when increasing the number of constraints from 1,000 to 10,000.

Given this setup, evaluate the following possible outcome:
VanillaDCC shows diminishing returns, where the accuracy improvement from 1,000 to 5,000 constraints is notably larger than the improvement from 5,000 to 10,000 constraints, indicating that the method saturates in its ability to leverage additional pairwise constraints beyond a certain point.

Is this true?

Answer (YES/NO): YES